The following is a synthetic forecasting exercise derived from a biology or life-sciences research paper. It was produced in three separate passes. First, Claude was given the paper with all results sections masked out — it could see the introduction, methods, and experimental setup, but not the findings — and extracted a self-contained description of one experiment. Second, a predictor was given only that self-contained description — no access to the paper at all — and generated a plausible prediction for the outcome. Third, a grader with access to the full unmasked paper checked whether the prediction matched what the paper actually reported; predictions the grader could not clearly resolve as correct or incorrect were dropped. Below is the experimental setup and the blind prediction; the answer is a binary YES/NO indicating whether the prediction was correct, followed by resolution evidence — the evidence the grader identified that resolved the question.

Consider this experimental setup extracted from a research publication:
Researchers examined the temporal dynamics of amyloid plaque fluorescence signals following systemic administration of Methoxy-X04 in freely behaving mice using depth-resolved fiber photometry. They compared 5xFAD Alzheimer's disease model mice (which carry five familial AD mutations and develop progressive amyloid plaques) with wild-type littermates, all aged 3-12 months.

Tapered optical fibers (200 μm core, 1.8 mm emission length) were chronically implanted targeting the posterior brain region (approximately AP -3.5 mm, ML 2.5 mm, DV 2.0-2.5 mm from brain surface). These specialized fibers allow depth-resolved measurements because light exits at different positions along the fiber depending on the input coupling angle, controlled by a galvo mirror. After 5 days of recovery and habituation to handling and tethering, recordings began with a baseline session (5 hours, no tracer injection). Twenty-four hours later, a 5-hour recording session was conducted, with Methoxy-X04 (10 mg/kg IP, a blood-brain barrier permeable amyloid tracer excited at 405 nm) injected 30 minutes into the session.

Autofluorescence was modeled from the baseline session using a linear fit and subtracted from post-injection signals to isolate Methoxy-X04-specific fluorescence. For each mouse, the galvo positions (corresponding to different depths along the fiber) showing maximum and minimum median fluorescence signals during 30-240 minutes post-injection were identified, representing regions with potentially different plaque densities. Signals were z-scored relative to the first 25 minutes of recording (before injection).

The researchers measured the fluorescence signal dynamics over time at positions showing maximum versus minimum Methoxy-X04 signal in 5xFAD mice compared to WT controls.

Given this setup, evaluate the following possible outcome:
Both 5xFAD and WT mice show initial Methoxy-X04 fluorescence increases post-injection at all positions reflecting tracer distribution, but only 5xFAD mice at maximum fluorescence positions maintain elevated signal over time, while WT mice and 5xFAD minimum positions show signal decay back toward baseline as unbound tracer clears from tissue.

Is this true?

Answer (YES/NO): NO